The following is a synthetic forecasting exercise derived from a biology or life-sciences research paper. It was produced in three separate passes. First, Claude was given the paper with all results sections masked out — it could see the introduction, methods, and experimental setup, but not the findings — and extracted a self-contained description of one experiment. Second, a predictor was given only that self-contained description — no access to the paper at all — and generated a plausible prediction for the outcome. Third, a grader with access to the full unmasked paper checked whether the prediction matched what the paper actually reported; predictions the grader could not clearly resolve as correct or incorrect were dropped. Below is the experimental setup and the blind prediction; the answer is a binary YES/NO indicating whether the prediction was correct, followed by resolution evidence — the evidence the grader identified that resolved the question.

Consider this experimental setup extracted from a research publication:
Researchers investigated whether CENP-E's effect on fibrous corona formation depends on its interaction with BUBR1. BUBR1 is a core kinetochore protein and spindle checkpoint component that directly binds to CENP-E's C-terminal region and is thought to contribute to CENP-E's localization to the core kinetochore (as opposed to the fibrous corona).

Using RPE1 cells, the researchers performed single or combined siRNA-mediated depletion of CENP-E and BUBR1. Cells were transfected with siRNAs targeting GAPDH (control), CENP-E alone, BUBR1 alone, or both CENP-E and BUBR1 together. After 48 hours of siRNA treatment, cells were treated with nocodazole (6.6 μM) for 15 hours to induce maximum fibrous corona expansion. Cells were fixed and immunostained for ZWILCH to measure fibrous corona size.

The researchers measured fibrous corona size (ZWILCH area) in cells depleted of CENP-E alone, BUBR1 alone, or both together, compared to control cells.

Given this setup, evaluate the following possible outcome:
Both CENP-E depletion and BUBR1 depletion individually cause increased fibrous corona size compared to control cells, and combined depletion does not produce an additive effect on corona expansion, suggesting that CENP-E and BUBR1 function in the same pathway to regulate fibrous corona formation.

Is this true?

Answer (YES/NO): NO